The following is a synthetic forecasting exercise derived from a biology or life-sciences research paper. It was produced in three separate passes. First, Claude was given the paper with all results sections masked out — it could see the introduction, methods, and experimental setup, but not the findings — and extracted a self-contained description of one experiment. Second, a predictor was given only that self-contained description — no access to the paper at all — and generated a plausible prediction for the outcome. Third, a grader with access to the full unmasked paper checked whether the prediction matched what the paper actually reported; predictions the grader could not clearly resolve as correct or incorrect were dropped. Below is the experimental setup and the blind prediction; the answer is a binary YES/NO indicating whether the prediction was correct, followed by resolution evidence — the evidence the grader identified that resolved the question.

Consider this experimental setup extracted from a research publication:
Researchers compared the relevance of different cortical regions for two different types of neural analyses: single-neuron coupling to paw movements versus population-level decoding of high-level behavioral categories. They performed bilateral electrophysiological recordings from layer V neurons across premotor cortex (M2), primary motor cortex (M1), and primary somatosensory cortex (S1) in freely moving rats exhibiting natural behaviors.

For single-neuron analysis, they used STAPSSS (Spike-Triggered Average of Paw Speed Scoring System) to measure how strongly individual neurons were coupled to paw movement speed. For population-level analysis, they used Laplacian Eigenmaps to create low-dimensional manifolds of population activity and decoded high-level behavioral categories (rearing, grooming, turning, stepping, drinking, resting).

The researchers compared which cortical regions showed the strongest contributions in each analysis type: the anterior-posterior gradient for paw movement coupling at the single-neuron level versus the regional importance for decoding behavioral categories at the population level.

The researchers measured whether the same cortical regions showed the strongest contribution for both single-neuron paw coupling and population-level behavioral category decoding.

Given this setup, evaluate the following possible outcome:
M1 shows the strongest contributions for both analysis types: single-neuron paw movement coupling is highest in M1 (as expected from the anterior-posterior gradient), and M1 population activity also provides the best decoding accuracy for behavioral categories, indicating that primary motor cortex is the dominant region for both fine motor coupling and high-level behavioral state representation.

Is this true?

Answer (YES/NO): NO